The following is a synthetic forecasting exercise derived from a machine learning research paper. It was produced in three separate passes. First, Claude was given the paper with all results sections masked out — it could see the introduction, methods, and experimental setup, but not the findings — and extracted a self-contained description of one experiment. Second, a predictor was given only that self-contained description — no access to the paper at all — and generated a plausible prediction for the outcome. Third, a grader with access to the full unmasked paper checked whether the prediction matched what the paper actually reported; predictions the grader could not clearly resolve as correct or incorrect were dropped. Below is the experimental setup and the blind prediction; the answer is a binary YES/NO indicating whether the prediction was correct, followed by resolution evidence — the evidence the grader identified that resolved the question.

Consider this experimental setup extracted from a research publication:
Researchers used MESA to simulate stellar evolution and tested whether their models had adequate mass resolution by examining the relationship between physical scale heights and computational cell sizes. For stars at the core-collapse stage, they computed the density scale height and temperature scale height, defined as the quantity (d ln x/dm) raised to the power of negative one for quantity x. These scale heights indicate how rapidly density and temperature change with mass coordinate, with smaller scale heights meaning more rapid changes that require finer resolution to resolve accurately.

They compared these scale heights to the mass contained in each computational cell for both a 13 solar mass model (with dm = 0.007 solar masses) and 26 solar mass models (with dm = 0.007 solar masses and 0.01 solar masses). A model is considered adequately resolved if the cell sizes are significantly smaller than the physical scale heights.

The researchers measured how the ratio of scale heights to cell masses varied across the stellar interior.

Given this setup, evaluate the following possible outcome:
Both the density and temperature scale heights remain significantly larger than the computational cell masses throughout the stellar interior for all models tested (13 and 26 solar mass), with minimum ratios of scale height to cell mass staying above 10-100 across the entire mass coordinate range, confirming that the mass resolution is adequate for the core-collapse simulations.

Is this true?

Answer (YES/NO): NO